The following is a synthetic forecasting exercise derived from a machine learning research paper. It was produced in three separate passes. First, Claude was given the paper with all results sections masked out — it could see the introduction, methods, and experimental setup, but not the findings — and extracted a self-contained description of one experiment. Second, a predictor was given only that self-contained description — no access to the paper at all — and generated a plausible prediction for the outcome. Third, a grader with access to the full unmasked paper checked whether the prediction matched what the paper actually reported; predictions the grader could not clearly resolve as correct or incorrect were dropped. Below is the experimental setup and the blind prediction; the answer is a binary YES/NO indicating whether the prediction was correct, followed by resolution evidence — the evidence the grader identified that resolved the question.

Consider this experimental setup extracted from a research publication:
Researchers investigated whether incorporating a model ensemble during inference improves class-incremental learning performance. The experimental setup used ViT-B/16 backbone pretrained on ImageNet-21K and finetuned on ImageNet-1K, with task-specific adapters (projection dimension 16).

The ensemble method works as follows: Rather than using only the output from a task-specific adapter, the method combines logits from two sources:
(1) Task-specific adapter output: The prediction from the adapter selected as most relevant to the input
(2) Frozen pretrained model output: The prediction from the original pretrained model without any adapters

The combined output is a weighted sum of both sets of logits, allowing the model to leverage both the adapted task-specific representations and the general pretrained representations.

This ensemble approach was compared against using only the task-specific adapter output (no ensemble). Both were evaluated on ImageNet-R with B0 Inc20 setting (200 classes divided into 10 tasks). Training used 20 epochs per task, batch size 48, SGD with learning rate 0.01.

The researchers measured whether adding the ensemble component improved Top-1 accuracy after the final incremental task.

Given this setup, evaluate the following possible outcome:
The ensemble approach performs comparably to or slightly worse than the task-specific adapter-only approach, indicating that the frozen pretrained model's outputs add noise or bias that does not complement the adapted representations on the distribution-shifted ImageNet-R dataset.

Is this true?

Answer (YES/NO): NO